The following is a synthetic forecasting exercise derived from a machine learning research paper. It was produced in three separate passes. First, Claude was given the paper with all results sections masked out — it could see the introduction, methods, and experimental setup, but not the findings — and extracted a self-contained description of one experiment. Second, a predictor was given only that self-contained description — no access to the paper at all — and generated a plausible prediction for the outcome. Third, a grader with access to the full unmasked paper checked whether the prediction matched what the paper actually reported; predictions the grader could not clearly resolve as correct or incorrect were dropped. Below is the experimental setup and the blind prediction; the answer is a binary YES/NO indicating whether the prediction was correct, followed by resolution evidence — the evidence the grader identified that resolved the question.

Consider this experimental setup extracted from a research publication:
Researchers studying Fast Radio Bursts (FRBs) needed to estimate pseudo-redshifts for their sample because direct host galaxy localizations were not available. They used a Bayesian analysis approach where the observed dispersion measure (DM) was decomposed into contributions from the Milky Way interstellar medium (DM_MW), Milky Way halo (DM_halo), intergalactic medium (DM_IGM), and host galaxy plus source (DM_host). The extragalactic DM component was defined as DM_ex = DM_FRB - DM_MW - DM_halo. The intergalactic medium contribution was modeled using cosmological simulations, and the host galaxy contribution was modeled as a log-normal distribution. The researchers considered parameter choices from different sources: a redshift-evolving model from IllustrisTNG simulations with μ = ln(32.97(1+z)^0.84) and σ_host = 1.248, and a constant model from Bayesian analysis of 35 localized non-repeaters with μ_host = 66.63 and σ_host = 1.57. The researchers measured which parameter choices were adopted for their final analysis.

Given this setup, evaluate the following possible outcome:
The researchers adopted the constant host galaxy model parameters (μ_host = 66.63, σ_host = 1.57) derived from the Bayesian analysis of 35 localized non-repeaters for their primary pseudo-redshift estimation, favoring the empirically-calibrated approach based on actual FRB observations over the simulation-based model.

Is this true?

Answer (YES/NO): NO